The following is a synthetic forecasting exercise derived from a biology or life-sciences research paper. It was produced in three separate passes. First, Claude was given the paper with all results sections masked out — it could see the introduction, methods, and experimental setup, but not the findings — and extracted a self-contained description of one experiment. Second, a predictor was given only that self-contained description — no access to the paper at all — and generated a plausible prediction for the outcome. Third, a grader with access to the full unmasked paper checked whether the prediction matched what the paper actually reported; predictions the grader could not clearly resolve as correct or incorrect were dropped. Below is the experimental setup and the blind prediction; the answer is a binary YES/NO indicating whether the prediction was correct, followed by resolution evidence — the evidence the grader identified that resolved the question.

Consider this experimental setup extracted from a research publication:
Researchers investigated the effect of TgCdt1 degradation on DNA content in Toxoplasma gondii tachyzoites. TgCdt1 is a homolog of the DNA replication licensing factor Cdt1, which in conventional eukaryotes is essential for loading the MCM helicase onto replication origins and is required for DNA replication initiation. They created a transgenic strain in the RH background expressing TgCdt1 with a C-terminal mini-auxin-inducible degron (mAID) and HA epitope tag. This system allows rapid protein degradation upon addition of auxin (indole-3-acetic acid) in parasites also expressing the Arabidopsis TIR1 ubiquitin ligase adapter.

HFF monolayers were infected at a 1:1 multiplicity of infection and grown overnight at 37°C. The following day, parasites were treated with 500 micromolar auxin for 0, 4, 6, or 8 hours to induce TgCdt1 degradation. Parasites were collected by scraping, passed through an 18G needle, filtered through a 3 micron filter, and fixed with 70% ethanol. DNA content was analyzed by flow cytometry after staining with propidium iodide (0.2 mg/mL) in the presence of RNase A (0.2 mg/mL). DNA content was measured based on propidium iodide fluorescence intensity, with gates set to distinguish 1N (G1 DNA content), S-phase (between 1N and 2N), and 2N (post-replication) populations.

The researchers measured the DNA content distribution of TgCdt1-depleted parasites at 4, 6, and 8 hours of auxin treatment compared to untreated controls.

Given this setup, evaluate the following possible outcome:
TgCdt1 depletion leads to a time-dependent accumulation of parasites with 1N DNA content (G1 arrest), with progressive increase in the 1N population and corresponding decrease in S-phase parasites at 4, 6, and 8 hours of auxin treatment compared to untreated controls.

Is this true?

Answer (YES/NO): NO